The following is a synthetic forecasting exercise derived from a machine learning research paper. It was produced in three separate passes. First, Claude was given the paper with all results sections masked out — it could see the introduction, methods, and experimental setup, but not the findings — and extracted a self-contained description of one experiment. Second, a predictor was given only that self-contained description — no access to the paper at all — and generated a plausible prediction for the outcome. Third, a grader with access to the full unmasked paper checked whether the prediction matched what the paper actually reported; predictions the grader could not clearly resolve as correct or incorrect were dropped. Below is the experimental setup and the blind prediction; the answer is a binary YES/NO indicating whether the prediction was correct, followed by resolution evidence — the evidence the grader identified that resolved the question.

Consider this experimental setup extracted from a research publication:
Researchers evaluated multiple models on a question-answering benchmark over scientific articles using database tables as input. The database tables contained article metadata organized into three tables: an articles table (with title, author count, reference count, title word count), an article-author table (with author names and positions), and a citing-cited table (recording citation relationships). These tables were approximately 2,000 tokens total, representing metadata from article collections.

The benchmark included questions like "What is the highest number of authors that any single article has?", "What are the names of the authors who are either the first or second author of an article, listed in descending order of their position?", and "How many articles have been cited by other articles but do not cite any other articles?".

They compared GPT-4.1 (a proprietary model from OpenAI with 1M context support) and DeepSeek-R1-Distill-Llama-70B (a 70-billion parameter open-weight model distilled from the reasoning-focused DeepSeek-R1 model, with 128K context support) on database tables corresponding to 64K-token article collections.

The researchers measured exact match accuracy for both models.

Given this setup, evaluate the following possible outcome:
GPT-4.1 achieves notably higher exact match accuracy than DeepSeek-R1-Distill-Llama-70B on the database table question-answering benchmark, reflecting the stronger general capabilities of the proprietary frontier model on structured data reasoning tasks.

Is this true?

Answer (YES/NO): NO